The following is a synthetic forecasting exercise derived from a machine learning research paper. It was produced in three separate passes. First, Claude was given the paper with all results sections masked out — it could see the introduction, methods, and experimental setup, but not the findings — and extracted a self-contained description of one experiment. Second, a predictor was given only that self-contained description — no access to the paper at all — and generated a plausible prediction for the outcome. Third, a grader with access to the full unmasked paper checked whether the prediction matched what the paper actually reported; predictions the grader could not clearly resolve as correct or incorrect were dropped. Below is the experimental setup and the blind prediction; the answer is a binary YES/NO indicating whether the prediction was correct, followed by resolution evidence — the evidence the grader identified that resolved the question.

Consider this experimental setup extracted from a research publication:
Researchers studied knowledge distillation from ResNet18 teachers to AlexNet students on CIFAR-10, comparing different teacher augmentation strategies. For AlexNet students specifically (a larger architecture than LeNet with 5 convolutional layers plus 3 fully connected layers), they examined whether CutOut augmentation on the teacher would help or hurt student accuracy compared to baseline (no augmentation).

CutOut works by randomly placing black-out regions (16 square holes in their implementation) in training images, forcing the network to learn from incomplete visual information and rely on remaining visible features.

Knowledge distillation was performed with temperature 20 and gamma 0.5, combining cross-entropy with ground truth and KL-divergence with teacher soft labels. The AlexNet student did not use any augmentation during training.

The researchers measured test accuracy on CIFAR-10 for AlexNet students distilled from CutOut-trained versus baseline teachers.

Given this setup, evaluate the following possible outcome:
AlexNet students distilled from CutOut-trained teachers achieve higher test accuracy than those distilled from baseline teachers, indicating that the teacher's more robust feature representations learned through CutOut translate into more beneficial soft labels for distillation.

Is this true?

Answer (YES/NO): YES